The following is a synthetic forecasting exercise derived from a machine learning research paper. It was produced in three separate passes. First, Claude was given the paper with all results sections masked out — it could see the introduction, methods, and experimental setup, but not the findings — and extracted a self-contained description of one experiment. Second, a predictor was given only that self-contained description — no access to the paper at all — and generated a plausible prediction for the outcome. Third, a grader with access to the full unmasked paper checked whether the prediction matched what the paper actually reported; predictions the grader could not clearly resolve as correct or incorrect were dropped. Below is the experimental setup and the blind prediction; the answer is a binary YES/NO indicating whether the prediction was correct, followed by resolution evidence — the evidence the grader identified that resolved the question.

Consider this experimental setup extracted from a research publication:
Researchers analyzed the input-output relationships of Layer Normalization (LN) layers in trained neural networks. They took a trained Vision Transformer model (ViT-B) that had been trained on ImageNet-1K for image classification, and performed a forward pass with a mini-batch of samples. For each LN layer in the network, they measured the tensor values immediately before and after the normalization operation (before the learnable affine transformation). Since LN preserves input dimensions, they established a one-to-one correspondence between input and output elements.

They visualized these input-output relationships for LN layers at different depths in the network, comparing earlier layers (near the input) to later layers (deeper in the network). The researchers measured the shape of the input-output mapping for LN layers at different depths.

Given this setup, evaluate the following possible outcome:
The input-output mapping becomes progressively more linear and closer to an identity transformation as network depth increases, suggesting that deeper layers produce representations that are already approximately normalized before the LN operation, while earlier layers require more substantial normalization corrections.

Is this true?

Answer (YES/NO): NO